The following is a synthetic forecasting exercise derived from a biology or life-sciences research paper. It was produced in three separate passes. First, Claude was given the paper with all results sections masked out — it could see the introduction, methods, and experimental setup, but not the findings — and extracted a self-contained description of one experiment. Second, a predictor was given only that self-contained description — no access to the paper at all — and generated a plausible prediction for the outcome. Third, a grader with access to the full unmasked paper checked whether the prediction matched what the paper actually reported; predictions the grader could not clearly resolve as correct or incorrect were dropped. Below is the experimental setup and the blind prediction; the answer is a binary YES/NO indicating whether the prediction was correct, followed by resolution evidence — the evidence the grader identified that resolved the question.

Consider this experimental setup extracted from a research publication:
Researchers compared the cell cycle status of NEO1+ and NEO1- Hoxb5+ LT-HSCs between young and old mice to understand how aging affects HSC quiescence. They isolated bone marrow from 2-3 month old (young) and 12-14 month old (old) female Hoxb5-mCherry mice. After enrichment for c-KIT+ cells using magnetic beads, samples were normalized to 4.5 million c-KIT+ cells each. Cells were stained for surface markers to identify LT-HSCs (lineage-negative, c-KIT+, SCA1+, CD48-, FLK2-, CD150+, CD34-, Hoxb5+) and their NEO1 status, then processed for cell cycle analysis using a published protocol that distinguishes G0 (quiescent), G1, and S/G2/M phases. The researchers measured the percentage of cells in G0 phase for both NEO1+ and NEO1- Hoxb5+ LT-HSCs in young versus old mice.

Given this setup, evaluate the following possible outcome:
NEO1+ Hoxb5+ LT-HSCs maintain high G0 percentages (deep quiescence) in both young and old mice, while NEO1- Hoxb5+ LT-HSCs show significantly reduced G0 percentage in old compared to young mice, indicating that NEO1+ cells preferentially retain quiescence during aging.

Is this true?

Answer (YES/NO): NO